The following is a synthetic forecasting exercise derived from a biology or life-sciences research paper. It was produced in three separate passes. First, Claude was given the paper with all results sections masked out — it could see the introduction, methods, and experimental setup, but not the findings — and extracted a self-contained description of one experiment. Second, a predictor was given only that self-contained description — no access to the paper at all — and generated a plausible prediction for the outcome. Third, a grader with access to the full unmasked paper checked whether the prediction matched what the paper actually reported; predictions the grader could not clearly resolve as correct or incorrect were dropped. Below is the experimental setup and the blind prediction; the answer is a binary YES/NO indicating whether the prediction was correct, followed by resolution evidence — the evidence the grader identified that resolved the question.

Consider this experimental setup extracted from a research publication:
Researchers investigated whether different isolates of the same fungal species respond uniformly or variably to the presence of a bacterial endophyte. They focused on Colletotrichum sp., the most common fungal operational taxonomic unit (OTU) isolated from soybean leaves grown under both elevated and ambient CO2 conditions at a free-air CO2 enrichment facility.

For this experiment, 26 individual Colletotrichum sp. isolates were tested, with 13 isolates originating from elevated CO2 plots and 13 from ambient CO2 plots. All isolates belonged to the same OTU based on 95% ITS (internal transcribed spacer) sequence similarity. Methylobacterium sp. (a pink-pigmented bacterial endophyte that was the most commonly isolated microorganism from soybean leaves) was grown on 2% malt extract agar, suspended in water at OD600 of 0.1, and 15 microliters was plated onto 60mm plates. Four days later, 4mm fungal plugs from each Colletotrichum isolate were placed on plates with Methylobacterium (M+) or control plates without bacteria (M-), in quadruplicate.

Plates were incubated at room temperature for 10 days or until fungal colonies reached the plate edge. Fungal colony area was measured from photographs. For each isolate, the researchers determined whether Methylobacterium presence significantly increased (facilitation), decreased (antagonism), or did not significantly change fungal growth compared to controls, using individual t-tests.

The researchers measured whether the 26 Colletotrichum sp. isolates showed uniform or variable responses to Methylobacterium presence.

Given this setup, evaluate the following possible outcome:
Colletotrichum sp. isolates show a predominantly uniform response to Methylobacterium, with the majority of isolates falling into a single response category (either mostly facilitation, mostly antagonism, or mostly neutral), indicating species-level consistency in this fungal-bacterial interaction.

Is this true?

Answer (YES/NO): NO